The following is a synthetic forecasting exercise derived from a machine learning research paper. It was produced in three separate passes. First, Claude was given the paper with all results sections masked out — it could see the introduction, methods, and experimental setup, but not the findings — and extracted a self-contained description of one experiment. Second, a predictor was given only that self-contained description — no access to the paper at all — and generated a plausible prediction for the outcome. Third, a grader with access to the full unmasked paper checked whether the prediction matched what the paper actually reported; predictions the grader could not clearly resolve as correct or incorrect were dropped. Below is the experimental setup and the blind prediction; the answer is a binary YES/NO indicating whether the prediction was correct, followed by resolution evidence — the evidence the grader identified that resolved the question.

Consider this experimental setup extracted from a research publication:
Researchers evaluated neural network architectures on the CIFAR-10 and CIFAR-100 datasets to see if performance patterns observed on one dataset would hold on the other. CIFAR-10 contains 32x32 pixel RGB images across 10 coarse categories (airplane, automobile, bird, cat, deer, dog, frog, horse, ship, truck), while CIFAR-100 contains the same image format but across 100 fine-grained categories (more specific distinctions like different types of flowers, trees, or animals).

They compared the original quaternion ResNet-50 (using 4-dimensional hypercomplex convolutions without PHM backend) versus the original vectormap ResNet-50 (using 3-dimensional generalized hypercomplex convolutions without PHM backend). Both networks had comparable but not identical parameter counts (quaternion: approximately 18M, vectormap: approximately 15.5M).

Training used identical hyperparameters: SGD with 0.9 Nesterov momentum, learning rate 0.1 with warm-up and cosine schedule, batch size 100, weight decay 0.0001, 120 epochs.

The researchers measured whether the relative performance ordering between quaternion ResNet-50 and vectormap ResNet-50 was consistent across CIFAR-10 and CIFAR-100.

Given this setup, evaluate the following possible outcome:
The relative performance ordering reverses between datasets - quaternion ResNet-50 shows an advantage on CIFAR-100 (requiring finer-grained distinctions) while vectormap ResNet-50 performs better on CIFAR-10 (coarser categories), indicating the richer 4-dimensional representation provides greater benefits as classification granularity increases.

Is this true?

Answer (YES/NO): NO